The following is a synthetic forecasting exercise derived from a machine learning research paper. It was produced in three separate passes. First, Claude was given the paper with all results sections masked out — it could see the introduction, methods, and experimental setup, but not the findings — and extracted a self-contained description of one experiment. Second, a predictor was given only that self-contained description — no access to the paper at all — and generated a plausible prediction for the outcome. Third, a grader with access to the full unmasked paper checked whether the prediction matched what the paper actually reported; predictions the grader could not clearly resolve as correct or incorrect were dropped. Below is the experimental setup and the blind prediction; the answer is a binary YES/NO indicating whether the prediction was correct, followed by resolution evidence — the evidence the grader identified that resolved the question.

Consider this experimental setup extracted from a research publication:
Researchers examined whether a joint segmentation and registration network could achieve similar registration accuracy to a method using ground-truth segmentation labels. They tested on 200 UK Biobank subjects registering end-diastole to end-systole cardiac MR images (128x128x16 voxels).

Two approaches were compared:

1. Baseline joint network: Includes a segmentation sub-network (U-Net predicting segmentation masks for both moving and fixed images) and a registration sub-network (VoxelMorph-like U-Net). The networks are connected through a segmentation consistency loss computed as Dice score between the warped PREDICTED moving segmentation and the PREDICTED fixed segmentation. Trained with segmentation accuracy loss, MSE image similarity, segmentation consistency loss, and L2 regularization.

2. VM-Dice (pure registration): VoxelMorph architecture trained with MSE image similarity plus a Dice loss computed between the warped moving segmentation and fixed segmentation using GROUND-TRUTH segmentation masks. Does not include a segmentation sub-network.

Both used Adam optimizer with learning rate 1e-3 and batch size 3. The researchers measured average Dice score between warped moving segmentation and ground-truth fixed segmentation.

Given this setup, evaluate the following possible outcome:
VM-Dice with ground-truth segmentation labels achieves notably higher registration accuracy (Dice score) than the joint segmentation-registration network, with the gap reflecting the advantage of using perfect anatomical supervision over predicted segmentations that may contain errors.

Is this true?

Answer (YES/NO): NO